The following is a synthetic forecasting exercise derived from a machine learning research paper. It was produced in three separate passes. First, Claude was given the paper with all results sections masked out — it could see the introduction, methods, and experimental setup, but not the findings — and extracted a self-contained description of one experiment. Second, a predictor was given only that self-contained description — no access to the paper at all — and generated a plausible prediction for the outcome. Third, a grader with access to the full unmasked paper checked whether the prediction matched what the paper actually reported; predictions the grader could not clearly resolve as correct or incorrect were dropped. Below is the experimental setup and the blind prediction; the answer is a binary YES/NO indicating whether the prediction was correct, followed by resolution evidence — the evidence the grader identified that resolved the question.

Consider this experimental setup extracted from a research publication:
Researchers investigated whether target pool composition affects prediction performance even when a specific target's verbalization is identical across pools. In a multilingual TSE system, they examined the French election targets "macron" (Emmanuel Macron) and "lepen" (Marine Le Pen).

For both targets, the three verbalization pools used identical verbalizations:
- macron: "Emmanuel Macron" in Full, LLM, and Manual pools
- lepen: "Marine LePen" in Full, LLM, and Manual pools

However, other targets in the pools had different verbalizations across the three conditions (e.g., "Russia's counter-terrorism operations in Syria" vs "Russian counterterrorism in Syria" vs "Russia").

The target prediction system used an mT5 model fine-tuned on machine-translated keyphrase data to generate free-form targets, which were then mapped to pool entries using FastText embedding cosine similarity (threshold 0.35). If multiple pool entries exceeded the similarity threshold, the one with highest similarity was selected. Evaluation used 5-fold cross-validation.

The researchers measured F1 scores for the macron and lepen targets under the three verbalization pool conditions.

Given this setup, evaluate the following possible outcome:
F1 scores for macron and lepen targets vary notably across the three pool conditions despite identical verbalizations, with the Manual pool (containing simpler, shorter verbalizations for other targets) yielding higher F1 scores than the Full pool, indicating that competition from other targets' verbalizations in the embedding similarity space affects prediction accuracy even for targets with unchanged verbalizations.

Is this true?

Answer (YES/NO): NO